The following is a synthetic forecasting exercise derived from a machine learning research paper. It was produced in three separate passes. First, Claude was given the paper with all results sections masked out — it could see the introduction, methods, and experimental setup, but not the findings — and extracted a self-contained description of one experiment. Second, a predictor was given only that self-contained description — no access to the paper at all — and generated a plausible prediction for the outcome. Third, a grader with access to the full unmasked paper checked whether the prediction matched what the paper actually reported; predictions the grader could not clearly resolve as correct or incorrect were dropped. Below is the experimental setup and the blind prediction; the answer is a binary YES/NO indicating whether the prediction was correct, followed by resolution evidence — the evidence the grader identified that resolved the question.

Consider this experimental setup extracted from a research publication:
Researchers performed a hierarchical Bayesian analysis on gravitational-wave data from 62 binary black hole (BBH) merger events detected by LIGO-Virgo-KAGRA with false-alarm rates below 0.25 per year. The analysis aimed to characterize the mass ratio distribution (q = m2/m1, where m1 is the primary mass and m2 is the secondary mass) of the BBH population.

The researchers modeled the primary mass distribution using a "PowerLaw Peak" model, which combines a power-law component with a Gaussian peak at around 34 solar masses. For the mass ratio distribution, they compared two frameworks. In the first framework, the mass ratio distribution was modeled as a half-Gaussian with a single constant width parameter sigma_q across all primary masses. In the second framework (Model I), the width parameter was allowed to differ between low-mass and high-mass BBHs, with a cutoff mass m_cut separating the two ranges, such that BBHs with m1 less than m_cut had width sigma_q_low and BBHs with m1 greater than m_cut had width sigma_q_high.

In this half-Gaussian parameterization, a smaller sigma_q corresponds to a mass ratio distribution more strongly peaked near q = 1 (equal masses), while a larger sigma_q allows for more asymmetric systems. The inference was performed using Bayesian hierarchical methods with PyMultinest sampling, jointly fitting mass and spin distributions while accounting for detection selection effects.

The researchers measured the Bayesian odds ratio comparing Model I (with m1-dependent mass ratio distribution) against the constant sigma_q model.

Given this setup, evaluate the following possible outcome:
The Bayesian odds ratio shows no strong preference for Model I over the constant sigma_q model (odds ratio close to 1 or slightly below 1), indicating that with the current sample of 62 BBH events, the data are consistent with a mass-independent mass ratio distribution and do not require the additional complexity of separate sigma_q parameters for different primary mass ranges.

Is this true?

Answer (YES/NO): NO